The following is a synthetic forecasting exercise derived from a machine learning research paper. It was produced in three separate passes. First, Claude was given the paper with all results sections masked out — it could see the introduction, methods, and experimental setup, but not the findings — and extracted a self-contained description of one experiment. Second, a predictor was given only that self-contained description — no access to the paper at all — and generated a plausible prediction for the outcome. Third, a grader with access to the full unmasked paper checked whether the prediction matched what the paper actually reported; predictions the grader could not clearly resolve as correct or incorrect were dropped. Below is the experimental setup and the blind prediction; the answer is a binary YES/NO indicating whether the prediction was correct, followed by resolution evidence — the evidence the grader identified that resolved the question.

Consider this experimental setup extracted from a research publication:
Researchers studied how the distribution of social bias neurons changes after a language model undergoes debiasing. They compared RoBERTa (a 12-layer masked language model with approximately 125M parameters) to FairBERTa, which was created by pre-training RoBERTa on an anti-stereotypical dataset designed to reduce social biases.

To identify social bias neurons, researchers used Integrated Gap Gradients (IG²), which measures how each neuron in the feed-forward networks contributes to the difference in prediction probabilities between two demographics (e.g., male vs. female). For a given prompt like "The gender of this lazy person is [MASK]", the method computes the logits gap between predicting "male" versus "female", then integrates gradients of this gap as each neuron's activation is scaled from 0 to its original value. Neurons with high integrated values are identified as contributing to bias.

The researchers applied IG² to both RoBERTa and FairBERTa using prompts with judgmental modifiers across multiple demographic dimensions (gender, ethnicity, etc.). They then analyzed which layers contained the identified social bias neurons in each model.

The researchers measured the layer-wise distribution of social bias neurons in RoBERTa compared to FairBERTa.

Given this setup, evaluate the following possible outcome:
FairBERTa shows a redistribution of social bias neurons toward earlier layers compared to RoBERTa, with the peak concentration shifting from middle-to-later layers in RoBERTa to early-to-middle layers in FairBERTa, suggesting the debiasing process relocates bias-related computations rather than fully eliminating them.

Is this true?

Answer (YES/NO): NO